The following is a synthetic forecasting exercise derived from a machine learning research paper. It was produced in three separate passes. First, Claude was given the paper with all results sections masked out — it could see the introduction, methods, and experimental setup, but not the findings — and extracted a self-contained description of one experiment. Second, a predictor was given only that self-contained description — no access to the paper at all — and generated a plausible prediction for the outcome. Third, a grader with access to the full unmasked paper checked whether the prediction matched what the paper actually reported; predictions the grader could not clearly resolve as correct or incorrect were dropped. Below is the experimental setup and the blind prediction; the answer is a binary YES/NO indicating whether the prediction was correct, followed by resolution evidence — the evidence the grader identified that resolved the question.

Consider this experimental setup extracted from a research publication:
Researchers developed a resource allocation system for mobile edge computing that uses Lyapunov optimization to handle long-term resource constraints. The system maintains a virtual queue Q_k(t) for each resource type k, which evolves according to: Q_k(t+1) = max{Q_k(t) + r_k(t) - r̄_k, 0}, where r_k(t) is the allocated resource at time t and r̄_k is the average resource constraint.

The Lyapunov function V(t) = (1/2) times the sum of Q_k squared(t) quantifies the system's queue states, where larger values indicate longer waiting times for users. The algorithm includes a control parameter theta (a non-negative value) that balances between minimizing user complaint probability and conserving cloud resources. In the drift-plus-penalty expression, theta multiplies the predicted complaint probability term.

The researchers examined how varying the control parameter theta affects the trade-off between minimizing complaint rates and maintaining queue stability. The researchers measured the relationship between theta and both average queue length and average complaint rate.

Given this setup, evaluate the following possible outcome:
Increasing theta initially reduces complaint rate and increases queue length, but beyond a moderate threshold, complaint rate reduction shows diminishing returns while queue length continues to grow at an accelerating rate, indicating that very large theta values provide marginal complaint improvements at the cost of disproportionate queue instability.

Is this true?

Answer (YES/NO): NO